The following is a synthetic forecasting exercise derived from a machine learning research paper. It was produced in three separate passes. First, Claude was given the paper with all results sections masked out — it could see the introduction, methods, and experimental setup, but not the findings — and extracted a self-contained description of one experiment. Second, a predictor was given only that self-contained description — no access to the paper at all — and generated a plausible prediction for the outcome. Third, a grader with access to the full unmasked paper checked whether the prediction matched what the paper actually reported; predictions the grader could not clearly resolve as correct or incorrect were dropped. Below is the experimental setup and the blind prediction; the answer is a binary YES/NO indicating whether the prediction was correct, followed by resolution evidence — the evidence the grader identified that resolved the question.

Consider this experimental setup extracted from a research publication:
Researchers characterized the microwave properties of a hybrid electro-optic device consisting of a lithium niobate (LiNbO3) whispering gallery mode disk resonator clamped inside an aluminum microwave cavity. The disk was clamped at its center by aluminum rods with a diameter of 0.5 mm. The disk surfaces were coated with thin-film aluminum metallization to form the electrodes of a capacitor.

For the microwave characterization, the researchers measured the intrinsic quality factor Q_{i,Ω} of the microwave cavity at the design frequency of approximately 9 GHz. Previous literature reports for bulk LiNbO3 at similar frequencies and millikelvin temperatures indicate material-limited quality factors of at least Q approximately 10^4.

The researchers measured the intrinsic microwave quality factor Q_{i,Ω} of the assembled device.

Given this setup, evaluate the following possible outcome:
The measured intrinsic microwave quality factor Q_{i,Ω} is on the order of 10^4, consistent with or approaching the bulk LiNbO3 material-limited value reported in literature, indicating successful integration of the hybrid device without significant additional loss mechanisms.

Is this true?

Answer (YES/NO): NO